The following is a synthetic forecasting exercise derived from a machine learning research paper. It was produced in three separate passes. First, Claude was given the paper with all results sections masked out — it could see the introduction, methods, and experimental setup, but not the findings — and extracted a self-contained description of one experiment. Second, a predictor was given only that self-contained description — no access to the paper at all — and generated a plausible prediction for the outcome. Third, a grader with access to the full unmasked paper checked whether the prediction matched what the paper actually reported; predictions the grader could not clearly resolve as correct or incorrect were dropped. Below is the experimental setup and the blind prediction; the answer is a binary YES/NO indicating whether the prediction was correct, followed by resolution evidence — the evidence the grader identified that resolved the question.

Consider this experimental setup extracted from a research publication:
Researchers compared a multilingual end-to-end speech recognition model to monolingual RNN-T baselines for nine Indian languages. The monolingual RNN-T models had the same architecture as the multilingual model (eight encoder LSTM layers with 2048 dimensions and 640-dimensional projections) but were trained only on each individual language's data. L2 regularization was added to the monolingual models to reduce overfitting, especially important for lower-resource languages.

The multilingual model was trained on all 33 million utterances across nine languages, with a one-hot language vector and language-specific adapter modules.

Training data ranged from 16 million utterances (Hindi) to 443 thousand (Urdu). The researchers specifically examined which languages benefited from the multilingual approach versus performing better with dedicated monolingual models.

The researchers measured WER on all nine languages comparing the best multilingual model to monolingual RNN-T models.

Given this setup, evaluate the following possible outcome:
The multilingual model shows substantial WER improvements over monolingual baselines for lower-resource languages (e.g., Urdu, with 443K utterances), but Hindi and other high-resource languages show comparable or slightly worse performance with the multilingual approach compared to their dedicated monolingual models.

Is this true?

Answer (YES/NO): NO